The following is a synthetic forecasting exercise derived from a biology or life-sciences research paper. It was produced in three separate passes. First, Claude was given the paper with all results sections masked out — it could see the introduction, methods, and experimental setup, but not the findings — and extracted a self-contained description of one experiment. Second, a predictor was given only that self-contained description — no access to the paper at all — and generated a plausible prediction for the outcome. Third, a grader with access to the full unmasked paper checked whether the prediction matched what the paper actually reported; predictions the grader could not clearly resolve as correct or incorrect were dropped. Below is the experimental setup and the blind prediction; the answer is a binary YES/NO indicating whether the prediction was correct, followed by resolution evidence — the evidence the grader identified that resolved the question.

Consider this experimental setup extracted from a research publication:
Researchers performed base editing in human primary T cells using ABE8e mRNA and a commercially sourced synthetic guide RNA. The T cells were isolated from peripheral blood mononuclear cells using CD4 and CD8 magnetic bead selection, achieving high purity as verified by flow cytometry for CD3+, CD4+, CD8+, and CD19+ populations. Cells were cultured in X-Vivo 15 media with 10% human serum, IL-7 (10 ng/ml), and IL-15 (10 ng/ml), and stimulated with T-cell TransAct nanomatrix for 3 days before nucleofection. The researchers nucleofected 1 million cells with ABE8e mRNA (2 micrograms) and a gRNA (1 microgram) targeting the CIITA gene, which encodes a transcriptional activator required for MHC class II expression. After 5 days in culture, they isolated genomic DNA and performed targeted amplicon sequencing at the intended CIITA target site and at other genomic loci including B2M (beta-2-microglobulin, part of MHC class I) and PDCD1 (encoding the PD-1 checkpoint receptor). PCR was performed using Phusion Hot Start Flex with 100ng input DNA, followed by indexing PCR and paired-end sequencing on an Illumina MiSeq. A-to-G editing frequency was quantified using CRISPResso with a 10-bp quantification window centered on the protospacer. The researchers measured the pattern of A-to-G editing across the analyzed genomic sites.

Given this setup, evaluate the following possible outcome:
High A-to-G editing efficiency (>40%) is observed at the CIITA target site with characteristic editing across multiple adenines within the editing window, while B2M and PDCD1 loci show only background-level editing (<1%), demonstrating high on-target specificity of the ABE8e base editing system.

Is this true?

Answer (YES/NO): NO